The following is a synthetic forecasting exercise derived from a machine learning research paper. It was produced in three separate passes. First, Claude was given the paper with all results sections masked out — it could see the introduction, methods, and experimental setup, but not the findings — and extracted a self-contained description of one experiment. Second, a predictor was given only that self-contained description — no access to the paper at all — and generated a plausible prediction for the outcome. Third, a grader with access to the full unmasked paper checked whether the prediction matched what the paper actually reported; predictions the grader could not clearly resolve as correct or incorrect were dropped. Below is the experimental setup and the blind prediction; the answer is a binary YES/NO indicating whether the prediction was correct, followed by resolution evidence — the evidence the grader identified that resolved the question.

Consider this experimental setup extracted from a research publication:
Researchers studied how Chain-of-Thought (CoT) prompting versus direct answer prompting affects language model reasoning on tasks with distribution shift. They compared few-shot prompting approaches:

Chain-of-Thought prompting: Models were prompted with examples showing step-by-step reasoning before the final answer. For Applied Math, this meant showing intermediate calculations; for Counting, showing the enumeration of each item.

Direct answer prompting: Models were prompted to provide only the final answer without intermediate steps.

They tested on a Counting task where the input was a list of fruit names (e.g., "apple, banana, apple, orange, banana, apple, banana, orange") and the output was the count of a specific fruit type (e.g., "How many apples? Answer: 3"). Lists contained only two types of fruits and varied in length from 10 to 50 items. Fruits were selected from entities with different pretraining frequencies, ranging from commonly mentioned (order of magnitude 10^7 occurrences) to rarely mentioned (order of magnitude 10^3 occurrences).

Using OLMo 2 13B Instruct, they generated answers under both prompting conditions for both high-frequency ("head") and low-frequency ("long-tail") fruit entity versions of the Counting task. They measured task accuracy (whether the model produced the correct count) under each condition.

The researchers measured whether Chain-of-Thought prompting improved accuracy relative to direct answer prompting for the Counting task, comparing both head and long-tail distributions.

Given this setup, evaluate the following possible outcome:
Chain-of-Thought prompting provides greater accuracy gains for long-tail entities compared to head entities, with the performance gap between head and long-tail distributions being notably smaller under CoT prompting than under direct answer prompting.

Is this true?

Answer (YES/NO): NO